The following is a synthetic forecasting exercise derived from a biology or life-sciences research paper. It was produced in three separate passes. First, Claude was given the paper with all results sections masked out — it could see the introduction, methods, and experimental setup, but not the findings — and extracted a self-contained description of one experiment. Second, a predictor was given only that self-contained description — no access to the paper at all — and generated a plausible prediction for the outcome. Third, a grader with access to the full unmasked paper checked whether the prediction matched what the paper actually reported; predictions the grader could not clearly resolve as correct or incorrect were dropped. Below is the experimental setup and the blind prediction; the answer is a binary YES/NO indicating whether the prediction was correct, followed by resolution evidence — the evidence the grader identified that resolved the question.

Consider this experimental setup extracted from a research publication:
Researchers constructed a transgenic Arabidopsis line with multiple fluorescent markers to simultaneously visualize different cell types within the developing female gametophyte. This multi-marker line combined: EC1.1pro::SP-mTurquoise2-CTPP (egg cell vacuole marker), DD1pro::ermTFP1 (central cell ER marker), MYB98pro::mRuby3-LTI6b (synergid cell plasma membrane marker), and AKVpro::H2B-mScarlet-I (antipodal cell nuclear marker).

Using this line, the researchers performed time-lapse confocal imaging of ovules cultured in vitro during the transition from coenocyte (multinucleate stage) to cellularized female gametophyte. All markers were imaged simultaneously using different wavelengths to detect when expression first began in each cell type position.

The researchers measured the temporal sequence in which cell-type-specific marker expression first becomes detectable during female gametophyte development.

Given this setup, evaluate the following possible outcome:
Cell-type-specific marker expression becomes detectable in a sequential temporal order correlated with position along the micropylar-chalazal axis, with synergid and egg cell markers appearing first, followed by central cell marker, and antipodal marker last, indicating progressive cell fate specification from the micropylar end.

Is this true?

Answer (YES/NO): NO